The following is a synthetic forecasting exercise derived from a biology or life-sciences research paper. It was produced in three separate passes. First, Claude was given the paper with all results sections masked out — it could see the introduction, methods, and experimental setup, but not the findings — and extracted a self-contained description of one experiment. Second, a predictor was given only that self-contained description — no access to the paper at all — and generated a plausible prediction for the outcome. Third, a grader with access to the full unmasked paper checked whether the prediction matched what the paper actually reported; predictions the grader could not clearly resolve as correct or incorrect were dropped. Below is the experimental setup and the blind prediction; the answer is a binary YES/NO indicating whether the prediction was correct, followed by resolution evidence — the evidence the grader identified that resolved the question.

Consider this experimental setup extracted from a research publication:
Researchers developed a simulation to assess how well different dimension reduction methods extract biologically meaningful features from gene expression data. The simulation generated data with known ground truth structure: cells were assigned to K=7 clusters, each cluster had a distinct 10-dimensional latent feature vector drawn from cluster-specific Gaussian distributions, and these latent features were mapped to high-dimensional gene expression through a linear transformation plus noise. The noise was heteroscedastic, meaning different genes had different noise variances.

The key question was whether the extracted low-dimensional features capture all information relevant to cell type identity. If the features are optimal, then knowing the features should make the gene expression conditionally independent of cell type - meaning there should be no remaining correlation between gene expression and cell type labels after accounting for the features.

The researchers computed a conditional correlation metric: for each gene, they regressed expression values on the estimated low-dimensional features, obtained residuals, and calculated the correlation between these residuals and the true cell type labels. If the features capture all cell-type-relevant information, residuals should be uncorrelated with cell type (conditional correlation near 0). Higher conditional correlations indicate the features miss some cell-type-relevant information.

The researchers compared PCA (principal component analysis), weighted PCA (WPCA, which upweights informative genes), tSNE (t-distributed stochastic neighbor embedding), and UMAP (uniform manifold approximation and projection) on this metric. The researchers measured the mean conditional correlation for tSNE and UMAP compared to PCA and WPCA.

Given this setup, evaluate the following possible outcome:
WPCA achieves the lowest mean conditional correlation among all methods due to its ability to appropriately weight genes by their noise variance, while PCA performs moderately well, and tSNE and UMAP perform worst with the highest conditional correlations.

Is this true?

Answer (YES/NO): NO